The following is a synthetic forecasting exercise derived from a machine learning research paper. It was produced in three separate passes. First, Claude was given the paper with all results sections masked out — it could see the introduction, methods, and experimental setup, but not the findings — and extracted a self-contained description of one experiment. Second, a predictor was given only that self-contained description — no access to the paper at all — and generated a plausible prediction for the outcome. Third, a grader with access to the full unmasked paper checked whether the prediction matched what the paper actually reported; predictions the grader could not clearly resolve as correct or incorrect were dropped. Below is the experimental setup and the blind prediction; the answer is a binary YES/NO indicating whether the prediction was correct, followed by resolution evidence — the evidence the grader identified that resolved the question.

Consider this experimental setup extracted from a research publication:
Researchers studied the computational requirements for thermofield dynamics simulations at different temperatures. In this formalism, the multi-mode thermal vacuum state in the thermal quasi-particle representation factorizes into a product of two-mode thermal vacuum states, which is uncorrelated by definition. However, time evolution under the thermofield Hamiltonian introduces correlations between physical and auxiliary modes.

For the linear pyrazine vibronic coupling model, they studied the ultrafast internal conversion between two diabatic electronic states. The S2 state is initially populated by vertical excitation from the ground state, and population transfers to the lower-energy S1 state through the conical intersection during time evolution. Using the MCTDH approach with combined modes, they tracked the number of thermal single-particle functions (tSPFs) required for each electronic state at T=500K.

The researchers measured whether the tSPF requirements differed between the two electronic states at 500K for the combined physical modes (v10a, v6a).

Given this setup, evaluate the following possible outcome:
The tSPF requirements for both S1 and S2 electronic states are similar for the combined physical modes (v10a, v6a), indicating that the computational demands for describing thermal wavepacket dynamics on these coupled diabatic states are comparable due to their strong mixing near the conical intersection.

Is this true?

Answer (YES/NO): NO